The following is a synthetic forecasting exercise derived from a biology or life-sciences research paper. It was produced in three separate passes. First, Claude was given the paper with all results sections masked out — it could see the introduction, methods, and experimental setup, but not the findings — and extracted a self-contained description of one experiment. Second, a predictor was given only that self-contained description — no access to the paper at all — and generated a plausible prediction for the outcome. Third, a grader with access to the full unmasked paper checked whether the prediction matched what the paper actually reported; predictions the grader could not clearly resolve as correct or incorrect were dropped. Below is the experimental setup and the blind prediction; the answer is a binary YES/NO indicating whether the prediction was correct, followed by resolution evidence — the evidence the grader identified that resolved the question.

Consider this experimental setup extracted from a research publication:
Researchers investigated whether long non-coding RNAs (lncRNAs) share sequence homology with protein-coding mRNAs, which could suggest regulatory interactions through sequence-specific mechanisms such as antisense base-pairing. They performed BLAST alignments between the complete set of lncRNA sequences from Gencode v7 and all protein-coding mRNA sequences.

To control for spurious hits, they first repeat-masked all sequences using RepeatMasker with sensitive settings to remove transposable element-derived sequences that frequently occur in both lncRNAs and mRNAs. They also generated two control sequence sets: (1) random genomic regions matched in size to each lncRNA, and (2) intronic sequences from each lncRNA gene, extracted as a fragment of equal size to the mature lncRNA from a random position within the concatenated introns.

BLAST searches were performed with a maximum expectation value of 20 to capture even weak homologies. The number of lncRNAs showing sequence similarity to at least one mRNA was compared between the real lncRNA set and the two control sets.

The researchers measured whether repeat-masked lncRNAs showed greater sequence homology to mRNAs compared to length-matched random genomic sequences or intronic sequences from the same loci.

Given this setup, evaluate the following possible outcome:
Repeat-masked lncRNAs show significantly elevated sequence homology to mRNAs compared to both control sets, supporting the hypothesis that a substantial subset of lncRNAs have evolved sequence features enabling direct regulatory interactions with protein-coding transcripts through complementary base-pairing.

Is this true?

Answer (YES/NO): NO